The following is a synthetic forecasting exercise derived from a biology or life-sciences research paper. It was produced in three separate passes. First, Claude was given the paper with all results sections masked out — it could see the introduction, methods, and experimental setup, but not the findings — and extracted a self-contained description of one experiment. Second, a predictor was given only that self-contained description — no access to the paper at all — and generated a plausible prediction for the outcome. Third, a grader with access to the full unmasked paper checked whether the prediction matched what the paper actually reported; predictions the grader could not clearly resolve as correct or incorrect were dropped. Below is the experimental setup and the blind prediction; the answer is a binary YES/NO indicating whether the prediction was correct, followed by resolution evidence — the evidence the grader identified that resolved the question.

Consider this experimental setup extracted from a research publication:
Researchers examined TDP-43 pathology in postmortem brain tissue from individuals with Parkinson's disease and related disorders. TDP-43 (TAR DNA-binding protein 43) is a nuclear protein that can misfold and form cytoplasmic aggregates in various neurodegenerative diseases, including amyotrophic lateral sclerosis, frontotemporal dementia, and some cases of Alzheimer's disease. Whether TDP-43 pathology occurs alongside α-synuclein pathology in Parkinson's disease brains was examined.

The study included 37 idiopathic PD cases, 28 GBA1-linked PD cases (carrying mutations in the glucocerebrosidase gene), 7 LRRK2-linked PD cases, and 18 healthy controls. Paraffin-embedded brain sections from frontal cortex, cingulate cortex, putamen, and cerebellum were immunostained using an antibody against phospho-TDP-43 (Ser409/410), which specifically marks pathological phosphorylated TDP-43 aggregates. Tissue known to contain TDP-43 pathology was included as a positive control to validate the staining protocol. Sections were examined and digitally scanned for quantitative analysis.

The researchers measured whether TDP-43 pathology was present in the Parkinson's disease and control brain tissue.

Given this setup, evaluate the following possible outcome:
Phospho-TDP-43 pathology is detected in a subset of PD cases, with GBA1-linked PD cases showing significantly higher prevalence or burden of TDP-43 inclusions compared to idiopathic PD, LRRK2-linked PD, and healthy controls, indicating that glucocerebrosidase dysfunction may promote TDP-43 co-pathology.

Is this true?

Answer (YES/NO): NO